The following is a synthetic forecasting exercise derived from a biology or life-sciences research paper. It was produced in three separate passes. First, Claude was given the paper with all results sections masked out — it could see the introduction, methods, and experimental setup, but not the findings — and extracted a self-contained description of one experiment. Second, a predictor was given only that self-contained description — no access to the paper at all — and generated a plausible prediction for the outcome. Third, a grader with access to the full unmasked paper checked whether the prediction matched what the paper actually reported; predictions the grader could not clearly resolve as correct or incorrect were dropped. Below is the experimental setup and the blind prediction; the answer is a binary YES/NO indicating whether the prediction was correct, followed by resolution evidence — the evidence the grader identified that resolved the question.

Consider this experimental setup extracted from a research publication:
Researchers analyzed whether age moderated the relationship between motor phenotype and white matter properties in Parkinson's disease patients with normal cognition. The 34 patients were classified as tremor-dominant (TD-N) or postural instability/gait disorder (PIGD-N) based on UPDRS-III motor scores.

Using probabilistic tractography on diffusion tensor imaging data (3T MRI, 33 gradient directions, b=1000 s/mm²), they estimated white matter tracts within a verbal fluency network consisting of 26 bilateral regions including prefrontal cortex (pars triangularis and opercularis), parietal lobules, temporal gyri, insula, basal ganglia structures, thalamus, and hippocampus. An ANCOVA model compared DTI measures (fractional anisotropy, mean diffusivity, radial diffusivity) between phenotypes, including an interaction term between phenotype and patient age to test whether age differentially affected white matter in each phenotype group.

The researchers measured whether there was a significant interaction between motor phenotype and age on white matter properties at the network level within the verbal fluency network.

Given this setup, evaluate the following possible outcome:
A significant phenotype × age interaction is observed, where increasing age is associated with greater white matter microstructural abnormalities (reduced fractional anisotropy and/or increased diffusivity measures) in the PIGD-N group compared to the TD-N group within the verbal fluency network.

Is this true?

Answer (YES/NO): NO